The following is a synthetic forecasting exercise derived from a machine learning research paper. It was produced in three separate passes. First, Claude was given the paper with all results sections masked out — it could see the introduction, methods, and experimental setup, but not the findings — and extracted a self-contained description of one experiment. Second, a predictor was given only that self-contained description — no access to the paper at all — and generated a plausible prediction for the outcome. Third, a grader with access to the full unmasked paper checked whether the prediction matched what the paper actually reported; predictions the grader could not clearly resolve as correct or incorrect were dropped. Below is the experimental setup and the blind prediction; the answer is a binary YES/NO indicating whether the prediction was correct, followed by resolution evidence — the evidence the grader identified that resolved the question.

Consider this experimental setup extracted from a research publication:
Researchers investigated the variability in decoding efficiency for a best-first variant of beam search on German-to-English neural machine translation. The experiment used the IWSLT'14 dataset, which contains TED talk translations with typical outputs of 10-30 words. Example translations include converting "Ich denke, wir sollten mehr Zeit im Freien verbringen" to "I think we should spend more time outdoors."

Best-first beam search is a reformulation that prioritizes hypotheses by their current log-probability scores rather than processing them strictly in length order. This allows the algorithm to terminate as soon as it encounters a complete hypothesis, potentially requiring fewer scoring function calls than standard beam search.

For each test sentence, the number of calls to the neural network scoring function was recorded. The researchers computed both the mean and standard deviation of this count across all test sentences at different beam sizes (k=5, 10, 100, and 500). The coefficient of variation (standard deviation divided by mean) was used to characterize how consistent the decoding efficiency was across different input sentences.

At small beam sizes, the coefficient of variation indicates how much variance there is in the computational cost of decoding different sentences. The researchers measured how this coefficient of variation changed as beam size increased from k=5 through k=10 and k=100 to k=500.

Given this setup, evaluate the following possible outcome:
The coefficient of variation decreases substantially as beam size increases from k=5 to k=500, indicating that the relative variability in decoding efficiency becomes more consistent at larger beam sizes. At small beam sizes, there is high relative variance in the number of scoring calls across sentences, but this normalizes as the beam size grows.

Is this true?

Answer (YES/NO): NO